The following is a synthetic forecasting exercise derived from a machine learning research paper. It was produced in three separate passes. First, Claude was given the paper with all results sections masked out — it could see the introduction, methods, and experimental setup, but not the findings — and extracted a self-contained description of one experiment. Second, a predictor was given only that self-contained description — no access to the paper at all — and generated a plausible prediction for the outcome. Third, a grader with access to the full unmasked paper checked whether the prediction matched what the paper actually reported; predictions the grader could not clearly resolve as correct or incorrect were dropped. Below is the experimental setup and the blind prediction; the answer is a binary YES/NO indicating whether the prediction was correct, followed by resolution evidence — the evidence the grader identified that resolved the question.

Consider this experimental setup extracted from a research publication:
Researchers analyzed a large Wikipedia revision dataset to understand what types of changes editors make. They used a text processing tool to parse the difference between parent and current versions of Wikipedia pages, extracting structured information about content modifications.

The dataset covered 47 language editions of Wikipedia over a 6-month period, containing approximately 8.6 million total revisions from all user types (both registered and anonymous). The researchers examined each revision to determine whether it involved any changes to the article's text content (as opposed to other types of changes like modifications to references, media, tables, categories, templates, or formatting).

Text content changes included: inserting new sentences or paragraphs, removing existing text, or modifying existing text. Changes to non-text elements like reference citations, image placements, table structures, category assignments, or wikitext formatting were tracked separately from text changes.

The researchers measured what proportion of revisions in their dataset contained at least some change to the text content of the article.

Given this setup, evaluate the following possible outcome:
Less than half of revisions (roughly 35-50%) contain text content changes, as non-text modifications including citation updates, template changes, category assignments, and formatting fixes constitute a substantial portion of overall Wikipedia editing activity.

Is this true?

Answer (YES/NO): NO